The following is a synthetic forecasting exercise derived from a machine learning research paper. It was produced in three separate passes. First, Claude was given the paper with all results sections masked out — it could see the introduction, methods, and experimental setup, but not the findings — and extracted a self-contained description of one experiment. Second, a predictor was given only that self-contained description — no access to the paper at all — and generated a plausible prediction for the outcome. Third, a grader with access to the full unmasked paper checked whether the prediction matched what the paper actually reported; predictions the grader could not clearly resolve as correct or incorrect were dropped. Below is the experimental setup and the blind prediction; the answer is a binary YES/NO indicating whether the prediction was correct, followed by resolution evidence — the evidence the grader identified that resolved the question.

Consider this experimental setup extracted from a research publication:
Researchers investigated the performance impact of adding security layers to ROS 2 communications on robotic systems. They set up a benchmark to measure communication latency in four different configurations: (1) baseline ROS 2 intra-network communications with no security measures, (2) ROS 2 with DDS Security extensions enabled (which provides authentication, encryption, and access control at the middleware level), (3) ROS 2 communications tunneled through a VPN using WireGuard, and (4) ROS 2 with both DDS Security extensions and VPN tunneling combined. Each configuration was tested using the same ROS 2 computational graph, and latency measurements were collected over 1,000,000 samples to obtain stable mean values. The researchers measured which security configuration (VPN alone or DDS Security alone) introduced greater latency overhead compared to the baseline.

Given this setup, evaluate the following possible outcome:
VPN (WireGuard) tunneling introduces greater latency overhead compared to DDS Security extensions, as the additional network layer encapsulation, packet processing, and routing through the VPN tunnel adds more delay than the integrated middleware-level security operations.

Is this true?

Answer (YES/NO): YES